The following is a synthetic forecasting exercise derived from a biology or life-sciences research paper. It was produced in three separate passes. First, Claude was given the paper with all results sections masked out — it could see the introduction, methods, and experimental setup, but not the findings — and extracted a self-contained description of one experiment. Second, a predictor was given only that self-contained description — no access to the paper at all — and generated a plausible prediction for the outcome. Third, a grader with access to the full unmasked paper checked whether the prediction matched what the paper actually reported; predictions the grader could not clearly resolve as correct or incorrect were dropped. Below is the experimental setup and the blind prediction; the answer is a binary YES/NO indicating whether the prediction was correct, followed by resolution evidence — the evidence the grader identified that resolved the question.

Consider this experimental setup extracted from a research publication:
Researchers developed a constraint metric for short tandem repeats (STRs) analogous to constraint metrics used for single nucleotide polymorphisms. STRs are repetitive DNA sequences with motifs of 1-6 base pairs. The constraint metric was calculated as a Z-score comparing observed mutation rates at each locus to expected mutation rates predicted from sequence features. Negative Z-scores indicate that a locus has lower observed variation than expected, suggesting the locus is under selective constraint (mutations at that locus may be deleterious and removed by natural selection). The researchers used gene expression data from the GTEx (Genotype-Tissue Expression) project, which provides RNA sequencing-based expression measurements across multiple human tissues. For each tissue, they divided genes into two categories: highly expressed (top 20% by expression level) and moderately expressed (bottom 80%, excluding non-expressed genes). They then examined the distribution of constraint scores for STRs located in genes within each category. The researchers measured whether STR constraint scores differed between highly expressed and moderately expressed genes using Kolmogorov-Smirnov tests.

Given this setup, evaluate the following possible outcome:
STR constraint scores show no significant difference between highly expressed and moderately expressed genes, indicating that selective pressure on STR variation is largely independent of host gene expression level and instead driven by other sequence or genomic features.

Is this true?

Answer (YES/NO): NO